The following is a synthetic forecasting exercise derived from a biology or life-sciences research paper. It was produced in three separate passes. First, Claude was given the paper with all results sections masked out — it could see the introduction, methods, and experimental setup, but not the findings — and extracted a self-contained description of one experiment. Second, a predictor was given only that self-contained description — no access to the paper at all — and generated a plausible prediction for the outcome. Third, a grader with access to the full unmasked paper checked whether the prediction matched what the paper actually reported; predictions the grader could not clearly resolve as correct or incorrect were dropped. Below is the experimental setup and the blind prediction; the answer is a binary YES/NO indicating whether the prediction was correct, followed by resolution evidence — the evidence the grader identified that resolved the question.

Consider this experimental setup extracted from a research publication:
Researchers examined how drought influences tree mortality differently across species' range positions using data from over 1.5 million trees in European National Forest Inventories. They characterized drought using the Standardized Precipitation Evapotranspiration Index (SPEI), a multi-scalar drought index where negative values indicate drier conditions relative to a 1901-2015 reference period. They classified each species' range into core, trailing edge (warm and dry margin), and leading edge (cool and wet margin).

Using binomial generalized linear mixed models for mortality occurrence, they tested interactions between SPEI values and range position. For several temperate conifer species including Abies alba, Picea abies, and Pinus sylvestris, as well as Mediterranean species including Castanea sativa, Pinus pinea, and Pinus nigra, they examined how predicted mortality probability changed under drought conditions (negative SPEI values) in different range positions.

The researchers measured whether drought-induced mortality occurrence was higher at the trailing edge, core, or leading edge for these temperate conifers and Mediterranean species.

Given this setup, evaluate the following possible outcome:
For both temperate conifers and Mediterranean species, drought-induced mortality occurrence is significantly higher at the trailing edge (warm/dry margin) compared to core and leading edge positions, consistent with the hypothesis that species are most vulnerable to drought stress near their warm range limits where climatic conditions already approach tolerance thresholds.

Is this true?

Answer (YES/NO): YES